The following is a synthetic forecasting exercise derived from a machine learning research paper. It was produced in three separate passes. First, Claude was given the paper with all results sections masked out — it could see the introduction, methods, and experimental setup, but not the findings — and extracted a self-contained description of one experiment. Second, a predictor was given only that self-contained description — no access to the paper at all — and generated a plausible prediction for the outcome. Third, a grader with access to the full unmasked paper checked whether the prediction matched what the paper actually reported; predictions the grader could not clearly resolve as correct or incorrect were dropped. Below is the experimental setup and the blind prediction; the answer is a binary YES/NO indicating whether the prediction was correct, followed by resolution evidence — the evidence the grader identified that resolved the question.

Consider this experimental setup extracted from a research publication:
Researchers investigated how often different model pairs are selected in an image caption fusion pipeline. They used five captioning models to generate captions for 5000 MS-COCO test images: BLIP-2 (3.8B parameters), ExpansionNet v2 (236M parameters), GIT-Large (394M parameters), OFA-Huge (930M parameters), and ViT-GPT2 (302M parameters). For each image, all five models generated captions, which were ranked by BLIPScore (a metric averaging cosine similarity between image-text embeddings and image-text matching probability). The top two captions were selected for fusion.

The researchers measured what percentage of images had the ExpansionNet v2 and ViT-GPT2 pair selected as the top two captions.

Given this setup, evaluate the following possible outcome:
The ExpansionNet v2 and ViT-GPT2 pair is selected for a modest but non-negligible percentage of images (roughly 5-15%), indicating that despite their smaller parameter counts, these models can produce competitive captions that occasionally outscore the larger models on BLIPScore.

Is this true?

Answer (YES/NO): NO